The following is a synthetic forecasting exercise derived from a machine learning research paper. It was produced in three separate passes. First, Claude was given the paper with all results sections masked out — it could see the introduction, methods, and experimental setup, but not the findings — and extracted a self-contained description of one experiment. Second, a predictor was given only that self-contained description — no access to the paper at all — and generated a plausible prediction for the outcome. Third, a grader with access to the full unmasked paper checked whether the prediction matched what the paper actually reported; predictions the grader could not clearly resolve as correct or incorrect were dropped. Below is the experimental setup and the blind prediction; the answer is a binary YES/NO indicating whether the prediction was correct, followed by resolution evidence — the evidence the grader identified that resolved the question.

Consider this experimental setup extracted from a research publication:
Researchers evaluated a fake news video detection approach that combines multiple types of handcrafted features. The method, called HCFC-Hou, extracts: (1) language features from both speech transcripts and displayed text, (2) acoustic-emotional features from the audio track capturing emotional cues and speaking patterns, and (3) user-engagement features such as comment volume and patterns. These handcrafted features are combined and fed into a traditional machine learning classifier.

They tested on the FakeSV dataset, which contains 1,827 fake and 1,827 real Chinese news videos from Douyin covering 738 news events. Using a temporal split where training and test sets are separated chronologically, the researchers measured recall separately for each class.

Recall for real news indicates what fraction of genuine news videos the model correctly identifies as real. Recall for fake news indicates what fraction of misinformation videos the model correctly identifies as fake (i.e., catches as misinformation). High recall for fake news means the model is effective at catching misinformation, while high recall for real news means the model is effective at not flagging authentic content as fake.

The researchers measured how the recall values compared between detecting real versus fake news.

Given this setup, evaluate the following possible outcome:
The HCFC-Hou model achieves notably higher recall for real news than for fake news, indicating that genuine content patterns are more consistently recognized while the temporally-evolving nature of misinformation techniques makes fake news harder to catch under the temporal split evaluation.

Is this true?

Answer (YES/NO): YES